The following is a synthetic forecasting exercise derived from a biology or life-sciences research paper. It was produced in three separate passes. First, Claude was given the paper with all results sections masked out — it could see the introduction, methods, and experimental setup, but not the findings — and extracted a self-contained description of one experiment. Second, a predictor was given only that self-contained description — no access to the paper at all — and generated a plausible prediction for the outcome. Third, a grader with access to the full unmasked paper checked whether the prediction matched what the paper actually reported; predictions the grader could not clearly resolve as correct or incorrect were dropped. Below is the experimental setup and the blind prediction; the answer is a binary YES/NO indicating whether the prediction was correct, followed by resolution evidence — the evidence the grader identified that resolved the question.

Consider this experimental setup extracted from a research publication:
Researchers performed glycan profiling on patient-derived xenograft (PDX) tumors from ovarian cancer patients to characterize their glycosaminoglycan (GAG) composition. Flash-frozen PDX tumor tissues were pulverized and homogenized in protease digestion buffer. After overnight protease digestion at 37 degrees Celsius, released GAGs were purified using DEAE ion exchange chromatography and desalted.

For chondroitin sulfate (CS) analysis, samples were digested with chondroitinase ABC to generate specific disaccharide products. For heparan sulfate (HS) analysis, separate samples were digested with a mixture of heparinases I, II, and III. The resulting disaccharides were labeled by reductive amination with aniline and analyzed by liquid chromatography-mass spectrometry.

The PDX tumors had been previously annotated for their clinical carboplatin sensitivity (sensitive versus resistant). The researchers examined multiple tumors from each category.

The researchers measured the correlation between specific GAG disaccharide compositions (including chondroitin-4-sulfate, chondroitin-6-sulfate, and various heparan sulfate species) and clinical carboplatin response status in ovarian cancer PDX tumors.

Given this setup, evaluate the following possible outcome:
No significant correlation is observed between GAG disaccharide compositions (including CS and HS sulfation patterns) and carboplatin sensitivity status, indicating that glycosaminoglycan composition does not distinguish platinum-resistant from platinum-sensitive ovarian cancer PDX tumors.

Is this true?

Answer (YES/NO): NO